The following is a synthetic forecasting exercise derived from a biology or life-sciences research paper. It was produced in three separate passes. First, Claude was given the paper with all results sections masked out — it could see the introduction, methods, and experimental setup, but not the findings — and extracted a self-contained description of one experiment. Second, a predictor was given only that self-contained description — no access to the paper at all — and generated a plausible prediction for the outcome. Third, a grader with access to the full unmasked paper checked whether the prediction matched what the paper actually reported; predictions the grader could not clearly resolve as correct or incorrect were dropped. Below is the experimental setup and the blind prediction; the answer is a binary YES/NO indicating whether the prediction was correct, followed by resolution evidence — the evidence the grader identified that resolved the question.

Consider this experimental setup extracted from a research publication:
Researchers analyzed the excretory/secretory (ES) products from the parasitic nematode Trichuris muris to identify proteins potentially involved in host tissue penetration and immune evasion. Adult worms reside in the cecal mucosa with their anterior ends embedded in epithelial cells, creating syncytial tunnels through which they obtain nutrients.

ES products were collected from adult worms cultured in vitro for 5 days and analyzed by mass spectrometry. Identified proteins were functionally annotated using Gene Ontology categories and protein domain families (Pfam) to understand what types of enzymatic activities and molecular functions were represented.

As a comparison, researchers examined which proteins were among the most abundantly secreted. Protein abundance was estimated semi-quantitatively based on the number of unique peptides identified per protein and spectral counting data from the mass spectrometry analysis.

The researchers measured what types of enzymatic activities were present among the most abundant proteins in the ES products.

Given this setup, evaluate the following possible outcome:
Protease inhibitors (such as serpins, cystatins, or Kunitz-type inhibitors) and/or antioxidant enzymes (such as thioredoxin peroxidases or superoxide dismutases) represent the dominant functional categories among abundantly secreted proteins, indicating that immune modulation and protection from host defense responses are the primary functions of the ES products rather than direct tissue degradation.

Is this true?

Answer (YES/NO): NO